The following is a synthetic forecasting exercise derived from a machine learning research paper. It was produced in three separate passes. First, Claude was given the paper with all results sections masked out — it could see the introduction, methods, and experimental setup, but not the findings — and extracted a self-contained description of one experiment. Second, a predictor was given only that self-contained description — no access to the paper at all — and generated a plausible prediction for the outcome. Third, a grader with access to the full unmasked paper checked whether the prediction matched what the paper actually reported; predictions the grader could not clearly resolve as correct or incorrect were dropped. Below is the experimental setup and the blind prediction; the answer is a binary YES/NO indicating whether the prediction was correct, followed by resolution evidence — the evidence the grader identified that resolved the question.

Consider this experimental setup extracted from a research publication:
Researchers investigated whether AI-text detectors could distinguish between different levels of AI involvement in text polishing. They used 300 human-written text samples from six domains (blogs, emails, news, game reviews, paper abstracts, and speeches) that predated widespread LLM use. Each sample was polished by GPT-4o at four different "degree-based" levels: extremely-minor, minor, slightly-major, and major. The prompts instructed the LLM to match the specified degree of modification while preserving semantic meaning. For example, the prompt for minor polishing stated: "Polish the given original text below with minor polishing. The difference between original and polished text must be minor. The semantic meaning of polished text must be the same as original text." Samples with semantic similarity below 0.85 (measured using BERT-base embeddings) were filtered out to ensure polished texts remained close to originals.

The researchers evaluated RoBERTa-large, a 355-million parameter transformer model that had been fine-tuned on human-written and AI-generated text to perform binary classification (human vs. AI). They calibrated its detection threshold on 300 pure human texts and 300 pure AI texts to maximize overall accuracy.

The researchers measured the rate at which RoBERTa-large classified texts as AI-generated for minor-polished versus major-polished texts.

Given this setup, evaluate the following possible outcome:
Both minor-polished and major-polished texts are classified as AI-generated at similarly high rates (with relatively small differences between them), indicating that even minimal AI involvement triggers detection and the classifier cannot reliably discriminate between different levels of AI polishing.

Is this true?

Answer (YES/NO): YES